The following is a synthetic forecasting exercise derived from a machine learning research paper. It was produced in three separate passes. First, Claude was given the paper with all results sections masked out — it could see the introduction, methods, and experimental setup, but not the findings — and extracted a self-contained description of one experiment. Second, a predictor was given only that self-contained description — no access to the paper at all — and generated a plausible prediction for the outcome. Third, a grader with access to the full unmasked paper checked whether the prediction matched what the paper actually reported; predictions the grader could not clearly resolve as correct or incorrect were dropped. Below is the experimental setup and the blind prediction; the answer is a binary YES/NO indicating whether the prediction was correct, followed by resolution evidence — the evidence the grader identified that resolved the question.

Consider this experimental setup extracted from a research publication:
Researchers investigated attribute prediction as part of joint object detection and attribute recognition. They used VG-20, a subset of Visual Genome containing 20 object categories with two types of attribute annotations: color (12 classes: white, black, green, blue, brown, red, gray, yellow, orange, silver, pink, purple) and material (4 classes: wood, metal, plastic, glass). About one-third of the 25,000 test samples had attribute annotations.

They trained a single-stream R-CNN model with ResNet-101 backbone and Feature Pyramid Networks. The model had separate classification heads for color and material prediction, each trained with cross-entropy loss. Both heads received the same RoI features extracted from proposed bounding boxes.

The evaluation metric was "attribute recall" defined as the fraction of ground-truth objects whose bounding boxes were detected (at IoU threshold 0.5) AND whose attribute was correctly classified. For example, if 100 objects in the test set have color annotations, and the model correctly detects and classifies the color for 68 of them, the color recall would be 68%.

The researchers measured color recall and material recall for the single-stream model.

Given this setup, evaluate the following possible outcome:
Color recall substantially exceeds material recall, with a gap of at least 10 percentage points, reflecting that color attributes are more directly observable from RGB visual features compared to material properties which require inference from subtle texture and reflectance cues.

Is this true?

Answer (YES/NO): NO